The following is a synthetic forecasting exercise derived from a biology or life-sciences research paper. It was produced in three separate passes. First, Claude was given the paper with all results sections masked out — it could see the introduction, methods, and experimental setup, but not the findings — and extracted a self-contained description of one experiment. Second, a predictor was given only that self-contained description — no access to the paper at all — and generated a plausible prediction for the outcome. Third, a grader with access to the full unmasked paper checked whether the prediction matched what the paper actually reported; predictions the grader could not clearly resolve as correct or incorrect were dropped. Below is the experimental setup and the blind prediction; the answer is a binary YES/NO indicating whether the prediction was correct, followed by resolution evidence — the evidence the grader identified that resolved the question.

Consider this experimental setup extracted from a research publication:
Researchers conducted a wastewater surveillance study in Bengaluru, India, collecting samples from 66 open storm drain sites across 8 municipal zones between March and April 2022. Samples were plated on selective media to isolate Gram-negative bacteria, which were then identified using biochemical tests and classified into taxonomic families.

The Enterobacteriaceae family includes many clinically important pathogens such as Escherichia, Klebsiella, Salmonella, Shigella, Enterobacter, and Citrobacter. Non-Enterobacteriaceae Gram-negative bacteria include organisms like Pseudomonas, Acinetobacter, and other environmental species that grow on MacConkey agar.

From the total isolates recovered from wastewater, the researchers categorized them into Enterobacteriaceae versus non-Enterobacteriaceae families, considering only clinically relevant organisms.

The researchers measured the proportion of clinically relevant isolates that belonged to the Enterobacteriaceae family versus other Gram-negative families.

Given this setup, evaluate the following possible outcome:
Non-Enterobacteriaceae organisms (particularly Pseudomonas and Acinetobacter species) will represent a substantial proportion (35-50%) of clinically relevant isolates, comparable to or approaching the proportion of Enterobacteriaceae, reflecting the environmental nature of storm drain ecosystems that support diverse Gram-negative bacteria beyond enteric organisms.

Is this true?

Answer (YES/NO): NO